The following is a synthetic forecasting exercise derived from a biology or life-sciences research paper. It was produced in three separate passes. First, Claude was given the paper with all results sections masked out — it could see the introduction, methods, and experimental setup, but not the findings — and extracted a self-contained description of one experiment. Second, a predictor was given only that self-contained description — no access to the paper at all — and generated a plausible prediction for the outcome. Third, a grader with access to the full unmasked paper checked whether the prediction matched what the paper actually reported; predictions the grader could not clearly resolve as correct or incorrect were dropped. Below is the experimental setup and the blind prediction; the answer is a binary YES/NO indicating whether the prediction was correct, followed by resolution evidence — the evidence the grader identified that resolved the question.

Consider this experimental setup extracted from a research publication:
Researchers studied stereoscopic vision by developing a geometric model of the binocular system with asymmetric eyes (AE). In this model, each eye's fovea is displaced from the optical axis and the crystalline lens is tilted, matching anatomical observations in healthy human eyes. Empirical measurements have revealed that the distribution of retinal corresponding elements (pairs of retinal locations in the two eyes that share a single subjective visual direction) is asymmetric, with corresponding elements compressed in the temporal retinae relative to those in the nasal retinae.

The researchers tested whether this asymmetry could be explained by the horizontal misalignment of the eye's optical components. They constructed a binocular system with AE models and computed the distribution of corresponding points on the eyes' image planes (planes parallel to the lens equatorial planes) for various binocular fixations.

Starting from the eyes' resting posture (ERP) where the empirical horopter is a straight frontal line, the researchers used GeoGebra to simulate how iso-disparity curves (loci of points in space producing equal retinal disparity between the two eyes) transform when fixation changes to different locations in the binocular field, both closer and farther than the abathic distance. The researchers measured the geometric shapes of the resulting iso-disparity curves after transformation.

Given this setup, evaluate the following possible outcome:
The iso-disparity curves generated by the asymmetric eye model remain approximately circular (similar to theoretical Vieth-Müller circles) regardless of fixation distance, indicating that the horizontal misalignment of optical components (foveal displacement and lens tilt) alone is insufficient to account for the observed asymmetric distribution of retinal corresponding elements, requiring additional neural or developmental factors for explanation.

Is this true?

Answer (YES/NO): NO